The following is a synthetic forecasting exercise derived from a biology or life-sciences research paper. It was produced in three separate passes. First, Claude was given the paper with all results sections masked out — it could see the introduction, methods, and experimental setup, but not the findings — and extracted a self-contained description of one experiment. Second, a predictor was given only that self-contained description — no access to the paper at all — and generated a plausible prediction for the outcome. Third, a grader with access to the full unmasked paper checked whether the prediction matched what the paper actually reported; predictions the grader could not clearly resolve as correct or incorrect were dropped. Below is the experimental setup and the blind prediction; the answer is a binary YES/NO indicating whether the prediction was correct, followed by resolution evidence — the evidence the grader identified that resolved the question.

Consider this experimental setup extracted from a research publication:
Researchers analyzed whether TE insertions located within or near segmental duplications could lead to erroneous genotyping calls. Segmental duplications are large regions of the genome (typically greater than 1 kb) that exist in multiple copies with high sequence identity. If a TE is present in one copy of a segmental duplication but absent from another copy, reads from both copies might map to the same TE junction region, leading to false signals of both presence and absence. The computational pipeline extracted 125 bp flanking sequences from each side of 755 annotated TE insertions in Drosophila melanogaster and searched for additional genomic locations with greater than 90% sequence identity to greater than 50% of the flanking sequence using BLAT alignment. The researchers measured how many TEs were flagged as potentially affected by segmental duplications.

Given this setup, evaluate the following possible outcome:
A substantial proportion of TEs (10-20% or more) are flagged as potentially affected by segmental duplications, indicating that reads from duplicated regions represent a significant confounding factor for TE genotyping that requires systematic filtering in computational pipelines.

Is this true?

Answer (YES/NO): NO